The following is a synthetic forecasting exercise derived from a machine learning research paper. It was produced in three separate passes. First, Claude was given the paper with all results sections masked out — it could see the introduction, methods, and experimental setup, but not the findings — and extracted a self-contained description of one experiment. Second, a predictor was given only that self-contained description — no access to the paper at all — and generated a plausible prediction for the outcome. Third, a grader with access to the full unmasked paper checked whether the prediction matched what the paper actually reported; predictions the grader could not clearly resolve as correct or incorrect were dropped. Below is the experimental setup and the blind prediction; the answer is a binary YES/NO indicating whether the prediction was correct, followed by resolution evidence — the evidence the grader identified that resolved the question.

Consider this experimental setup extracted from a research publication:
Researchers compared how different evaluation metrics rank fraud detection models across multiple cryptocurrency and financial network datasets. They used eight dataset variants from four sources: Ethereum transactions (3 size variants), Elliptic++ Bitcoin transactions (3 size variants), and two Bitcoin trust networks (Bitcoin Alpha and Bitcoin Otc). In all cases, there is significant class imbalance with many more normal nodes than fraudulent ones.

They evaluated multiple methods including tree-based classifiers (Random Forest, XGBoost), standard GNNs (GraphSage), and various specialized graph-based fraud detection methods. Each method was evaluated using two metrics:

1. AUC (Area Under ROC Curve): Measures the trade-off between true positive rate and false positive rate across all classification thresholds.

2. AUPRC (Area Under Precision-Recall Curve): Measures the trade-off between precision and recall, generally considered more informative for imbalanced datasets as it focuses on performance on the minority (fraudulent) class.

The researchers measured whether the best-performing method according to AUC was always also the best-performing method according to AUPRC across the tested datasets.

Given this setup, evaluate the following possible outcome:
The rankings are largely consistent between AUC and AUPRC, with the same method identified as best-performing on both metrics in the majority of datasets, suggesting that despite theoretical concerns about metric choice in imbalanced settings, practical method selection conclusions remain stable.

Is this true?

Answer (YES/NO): NO